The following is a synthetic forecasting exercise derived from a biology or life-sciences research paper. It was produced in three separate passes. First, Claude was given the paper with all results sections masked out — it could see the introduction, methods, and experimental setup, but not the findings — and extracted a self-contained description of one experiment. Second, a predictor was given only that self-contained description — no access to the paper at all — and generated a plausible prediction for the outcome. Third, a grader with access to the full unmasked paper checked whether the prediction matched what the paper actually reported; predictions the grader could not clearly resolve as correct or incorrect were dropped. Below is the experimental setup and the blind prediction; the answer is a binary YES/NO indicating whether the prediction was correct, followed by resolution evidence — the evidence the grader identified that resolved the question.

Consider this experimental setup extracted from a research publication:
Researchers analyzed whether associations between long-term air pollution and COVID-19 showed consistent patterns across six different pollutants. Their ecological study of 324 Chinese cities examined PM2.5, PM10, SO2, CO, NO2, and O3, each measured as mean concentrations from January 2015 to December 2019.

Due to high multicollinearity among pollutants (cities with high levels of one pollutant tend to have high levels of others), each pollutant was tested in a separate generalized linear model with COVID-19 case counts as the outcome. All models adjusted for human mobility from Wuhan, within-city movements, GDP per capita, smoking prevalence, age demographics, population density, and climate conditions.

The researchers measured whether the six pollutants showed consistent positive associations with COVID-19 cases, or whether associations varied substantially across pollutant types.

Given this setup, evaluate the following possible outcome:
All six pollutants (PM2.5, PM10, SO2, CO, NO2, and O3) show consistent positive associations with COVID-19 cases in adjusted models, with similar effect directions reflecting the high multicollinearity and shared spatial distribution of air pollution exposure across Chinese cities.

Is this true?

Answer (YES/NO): NO